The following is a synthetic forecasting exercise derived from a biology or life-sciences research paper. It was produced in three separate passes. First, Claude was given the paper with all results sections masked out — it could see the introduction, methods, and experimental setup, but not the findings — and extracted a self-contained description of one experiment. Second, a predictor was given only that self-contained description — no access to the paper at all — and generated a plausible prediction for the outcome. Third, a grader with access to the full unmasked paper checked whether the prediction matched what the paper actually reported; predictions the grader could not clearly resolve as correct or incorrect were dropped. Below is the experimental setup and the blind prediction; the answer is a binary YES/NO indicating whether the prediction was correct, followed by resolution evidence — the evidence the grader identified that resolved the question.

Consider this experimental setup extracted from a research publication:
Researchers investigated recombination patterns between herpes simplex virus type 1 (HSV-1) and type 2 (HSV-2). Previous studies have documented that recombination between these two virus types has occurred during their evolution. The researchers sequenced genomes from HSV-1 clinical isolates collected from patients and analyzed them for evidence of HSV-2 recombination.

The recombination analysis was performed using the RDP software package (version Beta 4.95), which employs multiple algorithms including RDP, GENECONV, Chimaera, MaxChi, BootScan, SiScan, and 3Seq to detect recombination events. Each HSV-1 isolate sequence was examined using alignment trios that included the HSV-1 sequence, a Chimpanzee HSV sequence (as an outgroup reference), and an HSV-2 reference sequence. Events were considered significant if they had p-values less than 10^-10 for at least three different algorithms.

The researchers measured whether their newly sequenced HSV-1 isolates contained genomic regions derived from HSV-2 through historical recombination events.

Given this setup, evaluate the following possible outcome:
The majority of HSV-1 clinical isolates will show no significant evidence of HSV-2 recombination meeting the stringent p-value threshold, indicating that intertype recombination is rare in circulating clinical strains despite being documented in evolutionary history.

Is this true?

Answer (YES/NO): YES